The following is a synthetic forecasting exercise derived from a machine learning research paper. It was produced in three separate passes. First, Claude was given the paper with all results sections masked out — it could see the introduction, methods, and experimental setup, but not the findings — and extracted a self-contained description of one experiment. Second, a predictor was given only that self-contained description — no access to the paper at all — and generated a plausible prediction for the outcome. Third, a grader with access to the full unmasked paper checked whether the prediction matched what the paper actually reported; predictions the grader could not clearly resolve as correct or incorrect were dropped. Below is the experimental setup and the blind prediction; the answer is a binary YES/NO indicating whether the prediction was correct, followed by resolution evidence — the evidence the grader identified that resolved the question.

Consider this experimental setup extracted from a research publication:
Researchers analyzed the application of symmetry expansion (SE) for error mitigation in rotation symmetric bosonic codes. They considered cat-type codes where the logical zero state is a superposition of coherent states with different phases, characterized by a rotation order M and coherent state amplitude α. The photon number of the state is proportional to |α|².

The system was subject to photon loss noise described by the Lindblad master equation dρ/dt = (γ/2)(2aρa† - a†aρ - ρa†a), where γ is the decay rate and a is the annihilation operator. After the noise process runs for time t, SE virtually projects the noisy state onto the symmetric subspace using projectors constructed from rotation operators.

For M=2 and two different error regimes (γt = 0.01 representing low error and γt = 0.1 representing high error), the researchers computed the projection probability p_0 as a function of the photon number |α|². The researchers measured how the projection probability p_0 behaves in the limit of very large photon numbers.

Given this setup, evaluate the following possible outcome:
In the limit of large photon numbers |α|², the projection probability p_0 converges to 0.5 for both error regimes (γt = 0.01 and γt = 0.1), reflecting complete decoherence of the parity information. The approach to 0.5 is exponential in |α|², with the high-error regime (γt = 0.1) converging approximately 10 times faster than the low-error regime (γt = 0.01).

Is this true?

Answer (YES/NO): NO